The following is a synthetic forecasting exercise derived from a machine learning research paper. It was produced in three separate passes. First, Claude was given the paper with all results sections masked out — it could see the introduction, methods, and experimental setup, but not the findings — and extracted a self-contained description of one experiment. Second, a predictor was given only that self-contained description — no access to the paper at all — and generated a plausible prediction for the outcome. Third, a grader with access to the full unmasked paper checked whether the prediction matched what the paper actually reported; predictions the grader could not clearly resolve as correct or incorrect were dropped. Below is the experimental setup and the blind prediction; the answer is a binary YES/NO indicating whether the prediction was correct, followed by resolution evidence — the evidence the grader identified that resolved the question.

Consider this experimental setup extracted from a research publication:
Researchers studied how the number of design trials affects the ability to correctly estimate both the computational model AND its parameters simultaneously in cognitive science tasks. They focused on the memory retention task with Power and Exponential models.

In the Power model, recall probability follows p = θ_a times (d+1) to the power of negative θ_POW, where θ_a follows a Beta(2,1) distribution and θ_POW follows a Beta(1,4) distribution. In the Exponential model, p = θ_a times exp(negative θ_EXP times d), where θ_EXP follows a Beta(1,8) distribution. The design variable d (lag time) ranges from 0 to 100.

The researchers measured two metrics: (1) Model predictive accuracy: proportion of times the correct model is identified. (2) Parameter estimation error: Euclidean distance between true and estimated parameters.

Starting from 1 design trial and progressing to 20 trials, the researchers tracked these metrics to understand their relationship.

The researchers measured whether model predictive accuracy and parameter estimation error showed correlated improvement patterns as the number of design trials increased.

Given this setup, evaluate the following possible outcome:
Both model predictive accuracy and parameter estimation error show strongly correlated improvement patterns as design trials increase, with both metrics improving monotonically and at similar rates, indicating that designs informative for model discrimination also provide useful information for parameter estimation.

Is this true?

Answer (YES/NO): NO